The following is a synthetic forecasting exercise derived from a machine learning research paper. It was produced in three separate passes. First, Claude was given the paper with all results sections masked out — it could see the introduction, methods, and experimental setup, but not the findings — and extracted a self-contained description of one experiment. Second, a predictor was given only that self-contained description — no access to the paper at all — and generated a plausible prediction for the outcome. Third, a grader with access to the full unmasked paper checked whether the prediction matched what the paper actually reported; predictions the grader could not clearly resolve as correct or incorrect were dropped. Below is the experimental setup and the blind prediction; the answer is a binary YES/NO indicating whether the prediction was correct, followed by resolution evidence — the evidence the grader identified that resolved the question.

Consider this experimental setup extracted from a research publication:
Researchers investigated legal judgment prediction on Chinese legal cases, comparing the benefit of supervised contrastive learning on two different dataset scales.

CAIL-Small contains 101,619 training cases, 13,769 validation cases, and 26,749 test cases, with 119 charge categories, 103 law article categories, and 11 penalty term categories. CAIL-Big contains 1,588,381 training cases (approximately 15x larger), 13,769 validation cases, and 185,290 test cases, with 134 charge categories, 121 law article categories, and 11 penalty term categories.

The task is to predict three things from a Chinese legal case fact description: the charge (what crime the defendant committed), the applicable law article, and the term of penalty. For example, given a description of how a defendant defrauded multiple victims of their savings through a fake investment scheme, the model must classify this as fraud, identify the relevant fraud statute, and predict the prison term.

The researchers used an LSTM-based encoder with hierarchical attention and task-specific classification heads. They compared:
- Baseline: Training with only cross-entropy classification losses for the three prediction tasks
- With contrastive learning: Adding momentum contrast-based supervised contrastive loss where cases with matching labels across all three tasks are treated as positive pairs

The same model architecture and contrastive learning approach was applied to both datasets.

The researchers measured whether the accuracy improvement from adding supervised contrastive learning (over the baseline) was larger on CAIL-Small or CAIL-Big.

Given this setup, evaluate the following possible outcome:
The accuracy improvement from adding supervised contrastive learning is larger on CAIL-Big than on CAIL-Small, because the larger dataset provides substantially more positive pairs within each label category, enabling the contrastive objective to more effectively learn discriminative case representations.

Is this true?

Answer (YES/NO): NO